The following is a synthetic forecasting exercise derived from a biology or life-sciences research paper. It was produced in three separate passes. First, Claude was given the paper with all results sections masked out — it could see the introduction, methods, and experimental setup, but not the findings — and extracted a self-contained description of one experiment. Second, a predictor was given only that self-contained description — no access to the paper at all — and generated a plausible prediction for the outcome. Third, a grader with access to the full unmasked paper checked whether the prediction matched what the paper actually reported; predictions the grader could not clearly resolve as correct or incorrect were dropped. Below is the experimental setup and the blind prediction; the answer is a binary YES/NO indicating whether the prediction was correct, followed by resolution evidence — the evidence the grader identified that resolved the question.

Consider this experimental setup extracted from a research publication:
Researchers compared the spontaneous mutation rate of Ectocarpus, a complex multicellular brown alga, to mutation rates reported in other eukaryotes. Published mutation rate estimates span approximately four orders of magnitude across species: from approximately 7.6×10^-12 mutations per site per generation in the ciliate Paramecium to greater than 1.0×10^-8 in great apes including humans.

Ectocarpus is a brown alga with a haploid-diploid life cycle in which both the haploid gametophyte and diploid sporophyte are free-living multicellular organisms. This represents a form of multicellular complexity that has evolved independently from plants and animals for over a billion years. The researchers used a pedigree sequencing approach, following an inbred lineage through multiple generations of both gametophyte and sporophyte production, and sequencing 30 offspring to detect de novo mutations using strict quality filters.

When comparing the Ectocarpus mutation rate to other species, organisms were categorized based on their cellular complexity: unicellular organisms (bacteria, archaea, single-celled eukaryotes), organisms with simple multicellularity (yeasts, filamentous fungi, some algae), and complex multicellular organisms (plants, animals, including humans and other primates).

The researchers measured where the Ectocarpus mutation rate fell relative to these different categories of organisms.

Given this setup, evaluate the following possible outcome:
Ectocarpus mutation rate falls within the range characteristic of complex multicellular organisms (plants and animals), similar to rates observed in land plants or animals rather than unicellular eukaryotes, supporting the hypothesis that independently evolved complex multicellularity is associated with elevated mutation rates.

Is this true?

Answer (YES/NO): NO